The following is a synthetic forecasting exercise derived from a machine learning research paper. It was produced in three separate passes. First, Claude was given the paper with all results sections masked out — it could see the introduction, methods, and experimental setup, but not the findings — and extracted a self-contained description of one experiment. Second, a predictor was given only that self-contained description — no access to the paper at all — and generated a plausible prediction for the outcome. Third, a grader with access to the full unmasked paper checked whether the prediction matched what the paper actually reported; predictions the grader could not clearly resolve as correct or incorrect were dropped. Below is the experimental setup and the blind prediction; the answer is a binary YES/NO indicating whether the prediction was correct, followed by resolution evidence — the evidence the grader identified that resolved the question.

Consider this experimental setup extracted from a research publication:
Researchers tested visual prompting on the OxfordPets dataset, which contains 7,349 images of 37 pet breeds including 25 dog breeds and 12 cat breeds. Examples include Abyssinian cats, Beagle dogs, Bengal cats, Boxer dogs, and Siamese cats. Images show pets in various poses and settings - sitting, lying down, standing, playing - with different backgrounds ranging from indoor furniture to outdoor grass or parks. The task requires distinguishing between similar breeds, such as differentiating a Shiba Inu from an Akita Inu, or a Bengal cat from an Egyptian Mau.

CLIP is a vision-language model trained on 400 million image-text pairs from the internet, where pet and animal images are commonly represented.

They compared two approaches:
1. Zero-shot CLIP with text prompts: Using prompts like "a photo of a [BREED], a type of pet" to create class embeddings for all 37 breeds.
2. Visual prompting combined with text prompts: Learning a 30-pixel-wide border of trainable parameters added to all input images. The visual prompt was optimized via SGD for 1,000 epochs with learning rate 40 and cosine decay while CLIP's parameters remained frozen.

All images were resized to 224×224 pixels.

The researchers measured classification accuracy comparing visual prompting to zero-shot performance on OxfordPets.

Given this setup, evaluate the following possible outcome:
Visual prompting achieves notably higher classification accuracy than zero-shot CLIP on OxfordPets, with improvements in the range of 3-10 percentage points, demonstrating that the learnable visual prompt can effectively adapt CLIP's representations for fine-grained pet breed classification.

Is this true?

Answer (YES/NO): NO